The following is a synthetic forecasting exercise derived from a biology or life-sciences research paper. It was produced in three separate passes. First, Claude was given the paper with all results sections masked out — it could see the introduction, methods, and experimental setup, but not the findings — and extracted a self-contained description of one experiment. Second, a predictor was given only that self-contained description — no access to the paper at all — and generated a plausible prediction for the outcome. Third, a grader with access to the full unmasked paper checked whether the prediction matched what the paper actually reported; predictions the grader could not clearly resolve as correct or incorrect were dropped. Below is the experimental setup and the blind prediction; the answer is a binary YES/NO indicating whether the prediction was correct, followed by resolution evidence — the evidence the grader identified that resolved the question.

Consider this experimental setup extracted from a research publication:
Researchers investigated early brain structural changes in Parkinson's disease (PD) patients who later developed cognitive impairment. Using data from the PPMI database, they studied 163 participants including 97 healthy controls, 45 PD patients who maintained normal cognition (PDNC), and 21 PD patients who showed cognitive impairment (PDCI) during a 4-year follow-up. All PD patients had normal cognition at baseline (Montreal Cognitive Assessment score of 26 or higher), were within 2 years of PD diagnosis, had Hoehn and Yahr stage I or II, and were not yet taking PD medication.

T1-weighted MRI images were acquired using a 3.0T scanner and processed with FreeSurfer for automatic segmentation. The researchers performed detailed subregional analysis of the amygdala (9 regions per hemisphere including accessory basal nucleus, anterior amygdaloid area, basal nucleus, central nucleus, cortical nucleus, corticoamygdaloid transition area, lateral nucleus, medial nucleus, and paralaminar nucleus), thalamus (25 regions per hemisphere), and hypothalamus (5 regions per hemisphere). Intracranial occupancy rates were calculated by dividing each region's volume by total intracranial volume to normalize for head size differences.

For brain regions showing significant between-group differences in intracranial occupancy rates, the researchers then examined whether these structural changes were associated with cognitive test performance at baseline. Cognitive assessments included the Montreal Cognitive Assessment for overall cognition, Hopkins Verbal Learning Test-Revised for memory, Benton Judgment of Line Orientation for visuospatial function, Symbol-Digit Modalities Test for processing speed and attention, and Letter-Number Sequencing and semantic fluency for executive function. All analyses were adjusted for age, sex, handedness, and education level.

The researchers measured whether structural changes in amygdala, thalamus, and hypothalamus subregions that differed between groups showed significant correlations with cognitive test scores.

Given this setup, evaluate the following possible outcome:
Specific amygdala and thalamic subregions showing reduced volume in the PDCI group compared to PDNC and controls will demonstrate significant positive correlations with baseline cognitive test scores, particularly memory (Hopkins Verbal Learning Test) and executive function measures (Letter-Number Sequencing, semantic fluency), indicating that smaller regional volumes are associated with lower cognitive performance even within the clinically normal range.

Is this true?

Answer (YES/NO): NO